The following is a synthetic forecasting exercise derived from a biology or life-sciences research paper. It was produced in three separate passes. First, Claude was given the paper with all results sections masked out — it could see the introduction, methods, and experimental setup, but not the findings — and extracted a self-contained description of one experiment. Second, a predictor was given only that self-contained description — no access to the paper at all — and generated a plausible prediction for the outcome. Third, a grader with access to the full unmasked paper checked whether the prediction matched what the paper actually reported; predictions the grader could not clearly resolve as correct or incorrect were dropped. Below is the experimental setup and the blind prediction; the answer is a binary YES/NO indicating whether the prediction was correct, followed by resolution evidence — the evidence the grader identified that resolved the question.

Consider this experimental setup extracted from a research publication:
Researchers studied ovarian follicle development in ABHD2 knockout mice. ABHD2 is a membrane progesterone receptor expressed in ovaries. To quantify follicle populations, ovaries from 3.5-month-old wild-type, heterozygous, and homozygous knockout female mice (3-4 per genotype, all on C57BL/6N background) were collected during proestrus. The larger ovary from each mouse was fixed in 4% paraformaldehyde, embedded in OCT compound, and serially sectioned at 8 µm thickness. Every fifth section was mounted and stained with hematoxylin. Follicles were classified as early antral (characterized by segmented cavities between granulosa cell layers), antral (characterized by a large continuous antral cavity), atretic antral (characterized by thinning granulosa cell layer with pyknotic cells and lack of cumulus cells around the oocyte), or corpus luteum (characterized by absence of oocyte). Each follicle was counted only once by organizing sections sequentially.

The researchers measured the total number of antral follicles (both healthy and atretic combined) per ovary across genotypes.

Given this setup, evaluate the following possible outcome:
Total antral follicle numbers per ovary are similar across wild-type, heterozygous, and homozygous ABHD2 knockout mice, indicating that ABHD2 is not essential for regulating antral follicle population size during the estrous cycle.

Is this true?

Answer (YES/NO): NO